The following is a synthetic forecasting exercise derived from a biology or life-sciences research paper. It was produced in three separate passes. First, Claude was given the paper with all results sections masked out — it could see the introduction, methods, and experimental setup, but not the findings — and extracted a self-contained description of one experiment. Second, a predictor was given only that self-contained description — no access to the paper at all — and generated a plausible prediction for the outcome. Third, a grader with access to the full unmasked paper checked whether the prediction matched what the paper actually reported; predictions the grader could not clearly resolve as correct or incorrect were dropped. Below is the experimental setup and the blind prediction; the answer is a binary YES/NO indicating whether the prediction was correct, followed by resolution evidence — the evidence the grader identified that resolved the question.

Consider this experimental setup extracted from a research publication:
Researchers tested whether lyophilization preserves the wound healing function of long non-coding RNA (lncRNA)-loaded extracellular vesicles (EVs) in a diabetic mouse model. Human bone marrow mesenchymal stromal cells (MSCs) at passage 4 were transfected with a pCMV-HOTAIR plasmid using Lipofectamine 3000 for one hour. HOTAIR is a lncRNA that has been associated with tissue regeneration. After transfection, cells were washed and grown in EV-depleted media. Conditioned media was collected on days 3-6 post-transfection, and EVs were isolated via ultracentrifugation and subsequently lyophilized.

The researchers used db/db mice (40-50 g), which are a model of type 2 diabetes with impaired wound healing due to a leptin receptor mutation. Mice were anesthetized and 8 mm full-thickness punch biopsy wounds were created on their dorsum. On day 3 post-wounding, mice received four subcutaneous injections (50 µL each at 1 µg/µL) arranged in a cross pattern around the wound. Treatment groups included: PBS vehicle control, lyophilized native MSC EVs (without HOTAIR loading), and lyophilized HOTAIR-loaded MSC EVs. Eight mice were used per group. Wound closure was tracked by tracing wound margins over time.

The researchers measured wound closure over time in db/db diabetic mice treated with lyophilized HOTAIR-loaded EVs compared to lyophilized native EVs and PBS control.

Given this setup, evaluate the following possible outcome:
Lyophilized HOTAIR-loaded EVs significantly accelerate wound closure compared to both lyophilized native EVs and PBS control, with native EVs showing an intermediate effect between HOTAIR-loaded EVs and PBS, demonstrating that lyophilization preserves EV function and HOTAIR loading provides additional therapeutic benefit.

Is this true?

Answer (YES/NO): NO